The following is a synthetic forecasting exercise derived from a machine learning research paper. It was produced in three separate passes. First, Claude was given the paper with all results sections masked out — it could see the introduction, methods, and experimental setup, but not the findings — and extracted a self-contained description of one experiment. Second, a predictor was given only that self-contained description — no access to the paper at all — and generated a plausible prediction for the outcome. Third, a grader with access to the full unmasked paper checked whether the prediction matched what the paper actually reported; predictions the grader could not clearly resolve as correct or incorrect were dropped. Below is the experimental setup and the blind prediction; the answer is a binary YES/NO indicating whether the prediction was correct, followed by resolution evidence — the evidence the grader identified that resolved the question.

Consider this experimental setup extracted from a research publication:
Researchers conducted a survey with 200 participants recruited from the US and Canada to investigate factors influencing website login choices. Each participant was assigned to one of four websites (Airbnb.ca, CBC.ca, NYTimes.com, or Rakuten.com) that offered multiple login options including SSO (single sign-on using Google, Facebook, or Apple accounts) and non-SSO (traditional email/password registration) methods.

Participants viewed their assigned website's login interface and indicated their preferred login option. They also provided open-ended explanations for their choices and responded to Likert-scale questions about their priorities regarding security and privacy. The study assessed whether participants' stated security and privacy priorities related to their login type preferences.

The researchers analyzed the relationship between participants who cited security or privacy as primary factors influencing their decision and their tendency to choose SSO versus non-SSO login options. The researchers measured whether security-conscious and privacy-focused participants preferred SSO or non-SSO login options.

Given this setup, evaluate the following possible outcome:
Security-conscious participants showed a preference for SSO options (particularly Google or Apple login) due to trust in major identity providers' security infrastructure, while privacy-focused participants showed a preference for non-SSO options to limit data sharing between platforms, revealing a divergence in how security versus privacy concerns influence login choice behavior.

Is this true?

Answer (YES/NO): NO